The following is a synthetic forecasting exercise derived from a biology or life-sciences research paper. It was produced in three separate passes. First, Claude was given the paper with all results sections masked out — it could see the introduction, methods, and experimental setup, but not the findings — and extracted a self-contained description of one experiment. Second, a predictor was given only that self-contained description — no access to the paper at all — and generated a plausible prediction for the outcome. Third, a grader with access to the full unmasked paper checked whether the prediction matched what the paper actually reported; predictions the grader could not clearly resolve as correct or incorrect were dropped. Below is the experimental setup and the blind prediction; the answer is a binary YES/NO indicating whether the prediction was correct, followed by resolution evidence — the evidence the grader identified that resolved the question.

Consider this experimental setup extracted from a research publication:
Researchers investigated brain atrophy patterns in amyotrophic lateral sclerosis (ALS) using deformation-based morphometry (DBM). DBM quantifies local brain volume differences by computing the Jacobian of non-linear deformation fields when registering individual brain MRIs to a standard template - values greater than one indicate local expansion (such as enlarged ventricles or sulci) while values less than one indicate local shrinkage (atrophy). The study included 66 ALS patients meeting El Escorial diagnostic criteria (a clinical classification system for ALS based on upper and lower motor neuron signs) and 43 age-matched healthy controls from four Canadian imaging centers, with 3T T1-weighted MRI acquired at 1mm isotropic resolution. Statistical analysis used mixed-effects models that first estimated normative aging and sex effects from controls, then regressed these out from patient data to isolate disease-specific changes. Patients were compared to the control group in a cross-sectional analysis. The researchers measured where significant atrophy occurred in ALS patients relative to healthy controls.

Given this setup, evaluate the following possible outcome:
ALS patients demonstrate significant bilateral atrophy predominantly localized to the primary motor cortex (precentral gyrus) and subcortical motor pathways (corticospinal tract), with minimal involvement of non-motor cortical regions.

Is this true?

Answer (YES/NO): NO